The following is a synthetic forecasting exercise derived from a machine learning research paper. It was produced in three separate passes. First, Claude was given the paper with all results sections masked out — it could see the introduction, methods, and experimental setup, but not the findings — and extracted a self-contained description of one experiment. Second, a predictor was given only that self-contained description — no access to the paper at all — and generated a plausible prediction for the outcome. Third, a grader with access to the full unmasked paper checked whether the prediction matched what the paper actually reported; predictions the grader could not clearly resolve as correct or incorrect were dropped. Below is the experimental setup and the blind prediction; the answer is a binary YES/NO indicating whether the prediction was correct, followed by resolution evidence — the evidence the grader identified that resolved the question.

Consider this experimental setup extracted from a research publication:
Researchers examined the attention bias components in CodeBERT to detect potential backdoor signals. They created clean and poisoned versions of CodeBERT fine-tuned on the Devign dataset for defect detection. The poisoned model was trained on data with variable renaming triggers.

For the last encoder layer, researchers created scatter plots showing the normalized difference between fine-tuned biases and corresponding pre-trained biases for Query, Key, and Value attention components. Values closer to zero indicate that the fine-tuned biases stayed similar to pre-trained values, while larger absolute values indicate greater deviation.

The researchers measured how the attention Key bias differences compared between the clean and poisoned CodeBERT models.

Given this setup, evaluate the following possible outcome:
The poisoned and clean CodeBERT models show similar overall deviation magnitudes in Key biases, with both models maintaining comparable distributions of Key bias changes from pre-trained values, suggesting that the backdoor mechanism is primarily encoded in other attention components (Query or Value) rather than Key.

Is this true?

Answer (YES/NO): NO